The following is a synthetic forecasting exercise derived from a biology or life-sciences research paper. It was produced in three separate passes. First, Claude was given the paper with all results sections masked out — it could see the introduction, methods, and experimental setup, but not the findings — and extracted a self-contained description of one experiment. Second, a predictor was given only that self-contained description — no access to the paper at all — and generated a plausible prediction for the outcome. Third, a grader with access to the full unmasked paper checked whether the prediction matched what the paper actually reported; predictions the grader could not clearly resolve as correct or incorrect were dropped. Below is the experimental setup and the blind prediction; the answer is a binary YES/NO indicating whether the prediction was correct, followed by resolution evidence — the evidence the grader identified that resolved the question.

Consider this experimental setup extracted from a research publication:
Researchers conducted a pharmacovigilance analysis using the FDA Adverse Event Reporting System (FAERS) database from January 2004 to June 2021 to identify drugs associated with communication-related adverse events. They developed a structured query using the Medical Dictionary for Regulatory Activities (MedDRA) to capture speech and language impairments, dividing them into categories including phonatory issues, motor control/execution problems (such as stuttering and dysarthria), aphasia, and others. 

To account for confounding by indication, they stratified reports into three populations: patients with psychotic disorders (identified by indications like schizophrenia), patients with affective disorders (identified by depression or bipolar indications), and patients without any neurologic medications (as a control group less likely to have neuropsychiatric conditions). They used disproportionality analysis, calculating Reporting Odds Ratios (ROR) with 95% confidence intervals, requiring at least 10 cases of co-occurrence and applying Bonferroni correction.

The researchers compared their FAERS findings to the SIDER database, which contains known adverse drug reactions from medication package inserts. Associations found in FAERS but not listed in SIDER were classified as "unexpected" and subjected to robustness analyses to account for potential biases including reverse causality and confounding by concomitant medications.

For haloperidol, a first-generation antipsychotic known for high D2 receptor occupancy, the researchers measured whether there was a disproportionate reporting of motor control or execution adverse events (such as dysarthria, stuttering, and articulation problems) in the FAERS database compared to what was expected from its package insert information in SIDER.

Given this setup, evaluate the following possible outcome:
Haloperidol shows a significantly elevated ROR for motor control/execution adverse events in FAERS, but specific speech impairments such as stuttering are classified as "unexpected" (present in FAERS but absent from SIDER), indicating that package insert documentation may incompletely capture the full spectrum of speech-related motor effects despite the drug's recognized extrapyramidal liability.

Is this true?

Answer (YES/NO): YES